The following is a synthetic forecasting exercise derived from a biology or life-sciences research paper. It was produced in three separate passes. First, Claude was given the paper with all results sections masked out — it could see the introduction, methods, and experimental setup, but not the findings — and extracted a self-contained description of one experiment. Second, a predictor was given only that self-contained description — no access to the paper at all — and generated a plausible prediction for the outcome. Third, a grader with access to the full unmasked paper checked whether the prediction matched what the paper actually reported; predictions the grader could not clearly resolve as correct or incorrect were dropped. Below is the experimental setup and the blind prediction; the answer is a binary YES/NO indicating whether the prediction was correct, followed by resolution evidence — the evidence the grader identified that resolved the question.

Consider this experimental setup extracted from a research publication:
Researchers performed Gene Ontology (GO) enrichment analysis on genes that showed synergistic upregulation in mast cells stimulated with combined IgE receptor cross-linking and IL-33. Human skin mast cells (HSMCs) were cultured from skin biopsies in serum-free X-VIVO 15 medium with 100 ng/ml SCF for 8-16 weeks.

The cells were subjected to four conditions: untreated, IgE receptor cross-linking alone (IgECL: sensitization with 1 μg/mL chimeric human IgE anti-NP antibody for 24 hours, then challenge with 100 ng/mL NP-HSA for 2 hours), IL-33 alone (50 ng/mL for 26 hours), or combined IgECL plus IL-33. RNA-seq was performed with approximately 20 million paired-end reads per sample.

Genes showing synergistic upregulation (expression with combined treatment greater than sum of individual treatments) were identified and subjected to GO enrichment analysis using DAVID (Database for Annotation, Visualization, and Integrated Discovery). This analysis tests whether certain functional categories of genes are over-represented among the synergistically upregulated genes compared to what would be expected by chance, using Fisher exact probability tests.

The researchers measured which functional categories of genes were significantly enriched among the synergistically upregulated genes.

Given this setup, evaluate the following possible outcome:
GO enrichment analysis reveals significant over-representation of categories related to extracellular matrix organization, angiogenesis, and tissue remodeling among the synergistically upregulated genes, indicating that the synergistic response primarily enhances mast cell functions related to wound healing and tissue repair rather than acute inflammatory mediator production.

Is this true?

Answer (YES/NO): NO